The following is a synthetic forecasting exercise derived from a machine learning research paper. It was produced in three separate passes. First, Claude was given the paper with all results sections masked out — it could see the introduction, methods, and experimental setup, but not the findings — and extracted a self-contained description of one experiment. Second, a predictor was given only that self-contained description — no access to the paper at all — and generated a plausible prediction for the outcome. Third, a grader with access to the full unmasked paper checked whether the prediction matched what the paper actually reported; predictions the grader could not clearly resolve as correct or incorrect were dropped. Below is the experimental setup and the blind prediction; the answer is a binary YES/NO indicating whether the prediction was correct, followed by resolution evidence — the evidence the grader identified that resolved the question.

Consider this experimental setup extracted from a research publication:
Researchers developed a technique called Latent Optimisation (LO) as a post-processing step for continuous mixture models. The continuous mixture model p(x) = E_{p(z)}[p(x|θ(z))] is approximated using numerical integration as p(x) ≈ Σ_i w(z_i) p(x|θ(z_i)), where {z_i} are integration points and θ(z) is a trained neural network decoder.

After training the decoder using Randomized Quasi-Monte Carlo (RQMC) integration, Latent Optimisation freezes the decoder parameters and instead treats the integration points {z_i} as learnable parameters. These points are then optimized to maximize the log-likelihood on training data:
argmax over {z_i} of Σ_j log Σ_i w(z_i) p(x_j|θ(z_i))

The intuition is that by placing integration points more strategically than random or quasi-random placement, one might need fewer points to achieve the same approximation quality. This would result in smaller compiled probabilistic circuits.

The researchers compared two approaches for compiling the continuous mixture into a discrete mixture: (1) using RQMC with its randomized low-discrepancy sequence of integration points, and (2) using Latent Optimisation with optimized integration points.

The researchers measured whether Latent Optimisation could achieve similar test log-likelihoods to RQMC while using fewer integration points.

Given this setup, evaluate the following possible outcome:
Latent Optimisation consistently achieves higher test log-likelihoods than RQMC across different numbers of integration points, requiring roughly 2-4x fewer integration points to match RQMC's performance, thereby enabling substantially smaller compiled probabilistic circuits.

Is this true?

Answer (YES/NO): NO